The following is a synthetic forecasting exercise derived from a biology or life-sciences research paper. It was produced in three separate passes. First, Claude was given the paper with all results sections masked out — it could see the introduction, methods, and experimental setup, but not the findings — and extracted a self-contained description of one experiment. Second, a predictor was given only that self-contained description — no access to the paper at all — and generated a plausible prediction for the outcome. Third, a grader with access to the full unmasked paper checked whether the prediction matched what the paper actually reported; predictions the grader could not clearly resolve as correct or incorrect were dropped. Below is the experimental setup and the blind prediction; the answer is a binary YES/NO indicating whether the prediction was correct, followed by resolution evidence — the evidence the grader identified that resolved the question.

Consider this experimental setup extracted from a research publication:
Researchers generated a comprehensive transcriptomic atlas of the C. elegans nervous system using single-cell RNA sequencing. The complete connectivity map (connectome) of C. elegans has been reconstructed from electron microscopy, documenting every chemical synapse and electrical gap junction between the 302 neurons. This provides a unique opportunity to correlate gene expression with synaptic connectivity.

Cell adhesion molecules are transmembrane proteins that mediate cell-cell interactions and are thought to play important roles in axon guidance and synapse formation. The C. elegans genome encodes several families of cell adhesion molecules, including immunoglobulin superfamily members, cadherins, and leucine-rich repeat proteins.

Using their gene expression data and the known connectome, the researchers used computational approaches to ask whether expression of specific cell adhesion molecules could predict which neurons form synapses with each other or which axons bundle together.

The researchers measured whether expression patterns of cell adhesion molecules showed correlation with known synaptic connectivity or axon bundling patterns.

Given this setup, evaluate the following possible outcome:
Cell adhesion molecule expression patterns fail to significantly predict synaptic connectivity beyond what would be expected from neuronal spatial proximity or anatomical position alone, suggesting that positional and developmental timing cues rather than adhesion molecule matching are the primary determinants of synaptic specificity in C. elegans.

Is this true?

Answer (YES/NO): NO